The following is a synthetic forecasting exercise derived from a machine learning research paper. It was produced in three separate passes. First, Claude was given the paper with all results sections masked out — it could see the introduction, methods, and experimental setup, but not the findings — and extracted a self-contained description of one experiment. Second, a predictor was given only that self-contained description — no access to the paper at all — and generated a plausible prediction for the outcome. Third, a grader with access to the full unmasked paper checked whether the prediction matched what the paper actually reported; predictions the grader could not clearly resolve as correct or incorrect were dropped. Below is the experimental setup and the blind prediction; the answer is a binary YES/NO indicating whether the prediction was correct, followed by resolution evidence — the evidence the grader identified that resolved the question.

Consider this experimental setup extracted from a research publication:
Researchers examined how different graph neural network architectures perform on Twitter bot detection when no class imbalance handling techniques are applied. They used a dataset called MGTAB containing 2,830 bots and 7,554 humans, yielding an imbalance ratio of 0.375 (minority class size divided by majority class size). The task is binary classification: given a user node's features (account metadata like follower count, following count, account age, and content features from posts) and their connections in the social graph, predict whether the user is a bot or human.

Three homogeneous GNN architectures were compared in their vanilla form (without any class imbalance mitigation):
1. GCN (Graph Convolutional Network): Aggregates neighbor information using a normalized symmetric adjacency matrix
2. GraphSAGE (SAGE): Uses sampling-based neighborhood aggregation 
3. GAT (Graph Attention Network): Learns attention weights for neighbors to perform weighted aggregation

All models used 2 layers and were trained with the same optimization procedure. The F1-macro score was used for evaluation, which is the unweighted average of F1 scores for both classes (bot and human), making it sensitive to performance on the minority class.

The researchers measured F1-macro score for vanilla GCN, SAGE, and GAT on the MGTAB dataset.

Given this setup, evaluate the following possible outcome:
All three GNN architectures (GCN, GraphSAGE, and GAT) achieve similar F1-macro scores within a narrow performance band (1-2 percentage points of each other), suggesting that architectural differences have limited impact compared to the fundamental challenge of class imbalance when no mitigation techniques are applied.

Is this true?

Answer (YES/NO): NO